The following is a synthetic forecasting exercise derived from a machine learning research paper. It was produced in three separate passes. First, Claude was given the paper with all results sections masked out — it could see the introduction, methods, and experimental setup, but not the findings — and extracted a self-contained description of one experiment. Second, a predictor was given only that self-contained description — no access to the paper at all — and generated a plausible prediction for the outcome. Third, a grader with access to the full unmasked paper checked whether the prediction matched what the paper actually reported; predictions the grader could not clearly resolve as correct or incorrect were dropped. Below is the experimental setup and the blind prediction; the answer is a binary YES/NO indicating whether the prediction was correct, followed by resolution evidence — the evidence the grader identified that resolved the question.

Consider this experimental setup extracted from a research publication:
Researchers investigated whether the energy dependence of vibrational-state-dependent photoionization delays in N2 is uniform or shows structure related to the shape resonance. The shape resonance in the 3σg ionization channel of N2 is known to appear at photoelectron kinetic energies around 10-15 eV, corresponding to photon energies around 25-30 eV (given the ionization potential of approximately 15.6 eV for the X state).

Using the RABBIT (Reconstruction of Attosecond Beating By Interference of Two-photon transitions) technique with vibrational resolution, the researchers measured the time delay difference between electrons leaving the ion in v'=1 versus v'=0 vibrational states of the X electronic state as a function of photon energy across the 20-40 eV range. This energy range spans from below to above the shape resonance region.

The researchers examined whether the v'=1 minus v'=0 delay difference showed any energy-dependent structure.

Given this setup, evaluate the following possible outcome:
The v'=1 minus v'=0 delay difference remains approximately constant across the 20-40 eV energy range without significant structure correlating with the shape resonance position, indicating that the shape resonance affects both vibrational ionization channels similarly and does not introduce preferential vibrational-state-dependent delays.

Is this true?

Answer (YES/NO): NO